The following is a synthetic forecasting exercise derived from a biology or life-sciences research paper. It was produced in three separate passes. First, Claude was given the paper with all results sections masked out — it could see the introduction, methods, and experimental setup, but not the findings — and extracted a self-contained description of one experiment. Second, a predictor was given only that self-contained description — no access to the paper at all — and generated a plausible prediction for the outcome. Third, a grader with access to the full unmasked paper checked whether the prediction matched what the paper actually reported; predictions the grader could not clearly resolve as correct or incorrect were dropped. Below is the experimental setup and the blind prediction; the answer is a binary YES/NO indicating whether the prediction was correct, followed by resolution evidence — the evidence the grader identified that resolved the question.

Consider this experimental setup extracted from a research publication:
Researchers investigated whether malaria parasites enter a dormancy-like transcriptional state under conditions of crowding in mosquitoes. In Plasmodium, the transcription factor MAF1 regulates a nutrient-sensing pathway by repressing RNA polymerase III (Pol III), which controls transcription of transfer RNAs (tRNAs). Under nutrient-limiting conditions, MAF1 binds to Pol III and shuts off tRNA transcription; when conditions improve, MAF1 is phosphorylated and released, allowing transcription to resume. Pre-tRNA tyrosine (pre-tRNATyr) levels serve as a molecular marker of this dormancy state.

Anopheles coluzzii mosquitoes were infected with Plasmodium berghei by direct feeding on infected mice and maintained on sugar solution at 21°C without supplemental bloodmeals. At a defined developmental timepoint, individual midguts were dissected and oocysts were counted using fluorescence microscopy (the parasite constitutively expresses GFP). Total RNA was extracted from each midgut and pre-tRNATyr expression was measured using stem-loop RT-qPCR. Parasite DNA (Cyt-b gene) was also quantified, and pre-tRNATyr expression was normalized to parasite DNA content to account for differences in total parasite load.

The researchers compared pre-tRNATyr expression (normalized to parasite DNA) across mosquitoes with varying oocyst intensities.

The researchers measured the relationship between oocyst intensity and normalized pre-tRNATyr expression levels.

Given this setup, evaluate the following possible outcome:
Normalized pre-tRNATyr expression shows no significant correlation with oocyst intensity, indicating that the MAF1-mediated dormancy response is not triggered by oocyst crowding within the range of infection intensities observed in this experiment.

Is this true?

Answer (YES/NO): NO